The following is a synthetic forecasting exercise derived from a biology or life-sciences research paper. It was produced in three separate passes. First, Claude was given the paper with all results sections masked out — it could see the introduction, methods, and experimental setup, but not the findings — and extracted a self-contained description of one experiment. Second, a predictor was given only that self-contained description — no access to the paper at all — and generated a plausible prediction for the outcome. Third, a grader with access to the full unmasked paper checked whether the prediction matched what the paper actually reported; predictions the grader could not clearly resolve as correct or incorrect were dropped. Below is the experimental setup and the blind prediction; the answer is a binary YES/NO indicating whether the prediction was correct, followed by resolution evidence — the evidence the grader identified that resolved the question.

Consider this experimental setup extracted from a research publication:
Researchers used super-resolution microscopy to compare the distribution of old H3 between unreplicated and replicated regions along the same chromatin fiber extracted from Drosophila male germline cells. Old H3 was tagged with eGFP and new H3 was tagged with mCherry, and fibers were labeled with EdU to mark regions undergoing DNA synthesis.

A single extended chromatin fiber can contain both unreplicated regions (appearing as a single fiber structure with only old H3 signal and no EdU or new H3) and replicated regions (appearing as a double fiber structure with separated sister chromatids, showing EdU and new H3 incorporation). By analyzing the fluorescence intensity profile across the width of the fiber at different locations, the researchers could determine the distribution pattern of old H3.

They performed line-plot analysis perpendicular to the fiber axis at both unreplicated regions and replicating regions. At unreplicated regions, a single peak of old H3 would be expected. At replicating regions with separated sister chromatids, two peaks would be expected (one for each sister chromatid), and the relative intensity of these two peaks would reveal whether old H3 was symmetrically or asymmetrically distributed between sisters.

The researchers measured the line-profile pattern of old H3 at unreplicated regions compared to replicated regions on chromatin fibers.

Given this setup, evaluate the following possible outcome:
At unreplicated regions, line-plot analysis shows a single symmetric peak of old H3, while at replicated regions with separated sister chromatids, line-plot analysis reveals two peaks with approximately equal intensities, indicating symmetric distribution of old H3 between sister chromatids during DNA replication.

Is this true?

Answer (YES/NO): NO